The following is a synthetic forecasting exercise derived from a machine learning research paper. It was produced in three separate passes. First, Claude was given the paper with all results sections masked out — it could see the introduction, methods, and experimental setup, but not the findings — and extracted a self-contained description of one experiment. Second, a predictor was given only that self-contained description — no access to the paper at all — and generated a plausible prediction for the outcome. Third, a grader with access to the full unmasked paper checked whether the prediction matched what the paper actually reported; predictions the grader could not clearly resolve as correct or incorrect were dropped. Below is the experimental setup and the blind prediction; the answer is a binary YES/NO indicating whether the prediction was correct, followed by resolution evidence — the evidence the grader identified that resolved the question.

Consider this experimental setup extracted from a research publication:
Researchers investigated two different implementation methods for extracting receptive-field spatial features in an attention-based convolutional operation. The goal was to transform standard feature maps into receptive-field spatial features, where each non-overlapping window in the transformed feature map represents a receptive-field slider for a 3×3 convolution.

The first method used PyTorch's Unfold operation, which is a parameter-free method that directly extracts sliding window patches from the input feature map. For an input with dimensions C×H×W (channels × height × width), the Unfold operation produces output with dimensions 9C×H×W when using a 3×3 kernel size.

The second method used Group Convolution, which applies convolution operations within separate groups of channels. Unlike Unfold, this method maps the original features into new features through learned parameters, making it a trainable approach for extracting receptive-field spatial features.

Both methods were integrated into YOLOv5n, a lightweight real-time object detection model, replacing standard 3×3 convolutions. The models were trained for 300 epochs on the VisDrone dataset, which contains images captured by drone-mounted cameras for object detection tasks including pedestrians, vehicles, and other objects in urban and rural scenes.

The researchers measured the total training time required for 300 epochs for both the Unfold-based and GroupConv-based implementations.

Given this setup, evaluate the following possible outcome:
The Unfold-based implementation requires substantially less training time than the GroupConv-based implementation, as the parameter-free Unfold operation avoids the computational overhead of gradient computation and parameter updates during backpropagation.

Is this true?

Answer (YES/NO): NO